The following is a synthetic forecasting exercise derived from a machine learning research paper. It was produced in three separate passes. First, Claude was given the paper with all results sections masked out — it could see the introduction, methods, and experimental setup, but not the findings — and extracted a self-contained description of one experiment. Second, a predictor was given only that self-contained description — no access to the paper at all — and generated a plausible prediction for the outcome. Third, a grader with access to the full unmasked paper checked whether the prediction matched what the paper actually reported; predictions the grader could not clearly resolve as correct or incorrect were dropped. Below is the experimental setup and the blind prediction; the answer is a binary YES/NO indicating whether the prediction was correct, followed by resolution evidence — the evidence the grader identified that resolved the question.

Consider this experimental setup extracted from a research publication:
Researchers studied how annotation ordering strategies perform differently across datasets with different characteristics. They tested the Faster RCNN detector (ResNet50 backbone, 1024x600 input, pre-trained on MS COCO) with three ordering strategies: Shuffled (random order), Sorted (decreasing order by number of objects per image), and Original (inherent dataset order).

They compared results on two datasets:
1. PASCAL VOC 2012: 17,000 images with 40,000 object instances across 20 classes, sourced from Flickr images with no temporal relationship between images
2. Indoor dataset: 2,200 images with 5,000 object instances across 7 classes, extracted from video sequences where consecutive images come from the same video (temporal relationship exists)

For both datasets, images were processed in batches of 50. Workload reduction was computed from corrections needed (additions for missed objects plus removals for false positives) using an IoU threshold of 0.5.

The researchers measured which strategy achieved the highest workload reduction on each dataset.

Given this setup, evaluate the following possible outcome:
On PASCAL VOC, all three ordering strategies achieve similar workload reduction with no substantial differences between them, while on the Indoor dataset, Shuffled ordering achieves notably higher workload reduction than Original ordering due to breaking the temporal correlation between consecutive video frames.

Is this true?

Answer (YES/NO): NO